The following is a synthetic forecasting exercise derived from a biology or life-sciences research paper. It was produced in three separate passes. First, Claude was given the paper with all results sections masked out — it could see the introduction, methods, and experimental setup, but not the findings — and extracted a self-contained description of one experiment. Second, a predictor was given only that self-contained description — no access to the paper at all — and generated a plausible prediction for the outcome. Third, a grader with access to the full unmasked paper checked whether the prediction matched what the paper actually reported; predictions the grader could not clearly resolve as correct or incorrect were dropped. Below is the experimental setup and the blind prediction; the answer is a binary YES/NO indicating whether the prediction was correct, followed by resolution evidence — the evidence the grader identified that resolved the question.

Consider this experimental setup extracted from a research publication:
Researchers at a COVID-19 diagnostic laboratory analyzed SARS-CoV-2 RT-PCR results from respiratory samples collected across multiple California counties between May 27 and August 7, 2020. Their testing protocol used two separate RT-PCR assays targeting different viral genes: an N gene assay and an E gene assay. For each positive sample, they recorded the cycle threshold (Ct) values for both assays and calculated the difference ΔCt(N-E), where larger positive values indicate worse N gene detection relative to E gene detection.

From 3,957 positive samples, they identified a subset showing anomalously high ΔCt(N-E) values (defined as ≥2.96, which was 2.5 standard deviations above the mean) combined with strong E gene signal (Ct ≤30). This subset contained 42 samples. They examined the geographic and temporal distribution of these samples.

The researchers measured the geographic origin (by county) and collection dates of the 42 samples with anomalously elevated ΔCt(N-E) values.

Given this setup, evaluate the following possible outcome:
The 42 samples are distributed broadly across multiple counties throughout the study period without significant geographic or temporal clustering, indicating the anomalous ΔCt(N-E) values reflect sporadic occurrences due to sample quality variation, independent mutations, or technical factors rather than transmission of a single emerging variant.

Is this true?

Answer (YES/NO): NO